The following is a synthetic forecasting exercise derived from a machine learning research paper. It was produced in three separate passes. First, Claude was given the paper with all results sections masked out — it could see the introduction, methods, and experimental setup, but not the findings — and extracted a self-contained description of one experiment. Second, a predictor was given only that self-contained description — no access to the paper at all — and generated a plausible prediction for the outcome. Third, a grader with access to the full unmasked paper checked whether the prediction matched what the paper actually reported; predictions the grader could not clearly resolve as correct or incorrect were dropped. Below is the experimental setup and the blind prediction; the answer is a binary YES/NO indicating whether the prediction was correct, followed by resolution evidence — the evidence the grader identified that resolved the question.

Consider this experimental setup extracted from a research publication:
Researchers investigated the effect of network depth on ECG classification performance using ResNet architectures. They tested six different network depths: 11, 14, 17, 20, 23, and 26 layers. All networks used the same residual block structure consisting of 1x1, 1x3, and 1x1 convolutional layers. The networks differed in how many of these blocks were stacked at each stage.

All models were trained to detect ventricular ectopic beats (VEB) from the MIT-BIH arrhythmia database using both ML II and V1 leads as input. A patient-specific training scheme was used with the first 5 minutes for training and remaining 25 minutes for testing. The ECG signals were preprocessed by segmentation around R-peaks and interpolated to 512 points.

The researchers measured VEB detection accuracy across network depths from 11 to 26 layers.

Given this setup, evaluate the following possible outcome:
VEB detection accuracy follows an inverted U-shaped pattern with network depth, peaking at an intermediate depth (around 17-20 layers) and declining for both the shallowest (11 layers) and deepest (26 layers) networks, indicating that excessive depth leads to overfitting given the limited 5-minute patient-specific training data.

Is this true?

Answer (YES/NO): NO